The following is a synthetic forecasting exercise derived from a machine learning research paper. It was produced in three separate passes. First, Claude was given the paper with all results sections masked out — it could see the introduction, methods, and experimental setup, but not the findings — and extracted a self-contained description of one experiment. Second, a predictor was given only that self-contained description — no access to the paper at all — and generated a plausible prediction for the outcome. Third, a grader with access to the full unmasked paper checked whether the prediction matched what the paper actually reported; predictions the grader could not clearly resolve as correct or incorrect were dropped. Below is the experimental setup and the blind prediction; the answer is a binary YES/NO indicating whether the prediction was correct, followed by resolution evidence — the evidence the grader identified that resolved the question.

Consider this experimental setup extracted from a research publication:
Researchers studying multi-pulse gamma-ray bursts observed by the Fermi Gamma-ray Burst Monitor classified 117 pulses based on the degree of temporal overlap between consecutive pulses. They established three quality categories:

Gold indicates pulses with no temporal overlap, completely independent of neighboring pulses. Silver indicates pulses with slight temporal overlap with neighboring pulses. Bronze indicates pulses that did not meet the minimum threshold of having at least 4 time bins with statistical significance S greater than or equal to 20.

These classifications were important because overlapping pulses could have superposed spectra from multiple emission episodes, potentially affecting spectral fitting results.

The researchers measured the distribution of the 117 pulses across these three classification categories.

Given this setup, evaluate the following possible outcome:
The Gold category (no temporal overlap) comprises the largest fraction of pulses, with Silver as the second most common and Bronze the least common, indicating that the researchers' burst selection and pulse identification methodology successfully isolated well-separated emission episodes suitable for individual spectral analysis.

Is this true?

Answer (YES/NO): NO